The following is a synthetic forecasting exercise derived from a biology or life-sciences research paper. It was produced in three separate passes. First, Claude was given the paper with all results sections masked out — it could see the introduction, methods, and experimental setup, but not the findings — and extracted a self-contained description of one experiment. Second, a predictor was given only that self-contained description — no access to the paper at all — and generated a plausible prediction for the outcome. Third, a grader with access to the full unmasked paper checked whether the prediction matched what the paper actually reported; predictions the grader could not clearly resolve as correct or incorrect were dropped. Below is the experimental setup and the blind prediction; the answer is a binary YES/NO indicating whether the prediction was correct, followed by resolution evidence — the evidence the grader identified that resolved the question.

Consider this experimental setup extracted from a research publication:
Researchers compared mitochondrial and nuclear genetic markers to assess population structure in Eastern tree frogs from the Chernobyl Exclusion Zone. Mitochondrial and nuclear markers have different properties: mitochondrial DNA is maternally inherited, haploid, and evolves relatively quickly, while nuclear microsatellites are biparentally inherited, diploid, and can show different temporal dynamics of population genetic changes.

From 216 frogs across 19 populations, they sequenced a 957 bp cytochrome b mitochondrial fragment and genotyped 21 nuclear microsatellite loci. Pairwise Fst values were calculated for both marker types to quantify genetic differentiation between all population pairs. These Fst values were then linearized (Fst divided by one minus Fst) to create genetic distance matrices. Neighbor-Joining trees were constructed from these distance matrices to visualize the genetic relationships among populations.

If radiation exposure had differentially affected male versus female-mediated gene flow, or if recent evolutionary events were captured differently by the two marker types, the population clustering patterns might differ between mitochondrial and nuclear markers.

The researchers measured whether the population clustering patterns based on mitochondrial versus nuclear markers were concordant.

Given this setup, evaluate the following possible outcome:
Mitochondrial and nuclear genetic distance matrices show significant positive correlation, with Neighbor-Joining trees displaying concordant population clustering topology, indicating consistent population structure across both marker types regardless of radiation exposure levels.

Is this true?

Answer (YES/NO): YES